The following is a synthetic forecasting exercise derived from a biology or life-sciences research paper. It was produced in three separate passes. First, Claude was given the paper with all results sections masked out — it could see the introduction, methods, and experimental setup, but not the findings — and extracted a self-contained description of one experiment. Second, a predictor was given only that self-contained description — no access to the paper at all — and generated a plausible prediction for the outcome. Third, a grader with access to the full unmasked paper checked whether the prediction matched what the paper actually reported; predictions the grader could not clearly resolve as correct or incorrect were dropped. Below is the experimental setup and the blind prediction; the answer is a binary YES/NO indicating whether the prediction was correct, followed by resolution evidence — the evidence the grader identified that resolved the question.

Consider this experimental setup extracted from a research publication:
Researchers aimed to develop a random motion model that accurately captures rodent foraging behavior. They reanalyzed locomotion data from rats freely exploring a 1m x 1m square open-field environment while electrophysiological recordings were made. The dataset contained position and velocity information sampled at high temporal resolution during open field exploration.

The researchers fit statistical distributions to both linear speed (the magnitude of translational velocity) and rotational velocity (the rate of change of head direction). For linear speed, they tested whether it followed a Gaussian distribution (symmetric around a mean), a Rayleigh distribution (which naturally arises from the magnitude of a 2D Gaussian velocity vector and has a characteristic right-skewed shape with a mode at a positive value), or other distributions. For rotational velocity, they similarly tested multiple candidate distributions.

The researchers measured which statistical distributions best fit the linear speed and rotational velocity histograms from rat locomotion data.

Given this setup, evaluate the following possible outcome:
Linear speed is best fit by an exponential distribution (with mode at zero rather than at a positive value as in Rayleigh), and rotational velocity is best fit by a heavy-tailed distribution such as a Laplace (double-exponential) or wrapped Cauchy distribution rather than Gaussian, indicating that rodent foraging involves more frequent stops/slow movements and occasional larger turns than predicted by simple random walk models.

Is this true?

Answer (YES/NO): NO